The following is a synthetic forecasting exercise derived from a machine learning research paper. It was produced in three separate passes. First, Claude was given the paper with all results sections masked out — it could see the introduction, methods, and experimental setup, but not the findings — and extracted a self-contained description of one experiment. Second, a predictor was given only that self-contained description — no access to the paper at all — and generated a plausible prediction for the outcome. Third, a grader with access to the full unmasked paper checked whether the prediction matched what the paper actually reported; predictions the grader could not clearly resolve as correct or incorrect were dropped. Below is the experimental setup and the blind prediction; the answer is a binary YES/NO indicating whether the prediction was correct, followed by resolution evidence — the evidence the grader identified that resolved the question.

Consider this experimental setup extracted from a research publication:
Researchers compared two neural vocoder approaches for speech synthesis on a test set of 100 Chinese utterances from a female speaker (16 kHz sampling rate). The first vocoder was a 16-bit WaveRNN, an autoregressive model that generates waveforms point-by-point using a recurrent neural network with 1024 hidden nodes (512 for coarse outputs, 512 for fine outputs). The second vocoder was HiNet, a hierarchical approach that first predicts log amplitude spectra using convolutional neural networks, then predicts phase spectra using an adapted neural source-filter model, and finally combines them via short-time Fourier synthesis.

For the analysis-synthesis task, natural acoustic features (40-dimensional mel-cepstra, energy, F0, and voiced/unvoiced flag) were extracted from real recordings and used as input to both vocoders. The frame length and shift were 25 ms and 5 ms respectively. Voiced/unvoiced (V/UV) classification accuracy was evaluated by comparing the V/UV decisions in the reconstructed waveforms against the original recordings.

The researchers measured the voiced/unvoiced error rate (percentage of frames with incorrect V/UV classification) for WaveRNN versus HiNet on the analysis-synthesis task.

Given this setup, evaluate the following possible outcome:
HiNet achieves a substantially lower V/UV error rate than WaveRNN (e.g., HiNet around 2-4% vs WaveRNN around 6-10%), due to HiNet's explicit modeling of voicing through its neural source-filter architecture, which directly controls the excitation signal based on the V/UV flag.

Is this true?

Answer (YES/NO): NO